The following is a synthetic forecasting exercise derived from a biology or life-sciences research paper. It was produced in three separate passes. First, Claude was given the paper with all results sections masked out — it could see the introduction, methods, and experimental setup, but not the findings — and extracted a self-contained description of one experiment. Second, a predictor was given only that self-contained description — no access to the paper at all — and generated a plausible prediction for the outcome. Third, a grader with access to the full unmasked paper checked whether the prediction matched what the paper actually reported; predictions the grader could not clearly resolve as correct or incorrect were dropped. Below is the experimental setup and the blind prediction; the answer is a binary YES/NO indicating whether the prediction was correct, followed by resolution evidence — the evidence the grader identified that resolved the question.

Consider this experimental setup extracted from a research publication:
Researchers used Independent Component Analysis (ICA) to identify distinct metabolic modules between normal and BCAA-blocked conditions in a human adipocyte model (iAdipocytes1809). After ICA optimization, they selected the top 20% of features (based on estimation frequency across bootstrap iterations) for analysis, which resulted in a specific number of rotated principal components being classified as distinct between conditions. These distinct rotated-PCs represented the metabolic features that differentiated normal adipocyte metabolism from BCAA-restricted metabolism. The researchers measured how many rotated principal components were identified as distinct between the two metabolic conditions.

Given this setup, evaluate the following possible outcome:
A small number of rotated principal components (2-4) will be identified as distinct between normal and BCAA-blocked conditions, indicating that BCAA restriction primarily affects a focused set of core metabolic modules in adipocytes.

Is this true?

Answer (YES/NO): NO